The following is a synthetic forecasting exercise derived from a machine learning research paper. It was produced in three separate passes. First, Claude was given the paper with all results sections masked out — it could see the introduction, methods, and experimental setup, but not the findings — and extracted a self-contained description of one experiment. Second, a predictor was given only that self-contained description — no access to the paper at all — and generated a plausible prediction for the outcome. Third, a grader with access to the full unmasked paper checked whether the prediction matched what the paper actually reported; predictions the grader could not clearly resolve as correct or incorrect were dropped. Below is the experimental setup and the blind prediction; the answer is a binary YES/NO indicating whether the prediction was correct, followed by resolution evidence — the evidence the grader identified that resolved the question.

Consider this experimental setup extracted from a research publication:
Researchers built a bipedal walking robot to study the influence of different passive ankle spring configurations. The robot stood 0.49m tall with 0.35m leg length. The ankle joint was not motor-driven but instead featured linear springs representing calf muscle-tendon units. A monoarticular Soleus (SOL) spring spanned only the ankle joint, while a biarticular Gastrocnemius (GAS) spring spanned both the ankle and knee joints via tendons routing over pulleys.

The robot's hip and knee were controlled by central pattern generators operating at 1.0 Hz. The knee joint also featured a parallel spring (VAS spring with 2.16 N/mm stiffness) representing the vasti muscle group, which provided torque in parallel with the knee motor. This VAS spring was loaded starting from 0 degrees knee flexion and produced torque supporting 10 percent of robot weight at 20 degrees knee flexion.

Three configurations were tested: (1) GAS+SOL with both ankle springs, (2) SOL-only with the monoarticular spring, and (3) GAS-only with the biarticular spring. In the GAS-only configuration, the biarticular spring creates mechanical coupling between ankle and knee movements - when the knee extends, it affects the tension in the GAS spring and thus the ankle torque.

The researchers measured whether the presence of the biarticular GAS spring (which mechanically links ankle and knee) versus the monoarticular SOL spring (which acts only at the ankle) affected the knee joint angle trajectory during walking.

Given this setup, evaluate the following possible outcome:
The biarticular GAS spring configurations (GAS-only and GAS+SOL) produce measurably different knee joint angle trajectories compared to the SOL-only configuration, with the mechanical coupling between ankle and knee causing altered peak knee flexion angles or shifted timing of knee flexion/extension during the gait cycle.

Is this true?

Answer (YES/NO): NO